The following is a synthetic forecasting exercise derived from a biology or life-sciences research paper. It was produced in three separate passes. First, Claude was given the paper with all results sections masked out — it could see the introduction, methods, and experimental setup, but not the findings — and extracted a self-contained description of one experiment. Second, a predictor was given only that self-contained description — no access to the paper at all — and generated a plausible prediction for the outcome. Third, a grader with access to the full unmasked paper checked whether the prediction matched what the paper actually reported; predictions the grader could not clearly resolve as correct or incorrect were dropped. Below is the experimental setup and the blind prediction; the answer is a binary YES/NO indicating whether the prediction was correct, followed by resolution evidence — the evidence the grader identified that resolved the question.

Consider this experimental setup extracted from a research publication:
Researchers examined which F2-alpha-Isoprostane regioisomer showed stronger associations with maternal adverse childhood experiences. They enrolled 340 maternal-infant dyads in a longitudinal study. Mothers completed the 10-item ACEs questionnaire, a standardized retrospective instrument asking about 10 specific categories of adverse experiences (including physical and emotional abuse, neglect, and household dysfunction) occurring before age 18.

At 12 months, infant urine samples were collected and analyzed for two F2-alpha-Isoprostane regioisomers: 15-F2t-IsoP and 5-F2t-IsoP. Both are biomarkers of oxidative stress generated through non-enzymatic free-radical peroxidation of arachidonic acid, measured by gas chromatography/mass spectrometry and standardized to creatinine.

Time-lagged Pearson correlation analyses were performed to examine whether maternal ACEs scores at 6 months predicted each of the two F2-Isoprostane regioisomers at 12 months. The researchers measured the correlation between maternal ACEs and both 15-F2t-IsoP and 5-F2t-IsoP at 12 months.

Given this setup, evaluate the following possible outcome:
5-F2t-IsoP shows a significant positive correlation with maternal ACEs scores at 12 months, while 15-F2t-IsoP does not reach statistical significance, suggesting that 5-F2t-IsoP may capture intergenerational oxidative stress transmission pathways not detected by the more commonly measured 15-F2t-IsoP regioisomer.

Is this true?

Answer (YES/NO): NO